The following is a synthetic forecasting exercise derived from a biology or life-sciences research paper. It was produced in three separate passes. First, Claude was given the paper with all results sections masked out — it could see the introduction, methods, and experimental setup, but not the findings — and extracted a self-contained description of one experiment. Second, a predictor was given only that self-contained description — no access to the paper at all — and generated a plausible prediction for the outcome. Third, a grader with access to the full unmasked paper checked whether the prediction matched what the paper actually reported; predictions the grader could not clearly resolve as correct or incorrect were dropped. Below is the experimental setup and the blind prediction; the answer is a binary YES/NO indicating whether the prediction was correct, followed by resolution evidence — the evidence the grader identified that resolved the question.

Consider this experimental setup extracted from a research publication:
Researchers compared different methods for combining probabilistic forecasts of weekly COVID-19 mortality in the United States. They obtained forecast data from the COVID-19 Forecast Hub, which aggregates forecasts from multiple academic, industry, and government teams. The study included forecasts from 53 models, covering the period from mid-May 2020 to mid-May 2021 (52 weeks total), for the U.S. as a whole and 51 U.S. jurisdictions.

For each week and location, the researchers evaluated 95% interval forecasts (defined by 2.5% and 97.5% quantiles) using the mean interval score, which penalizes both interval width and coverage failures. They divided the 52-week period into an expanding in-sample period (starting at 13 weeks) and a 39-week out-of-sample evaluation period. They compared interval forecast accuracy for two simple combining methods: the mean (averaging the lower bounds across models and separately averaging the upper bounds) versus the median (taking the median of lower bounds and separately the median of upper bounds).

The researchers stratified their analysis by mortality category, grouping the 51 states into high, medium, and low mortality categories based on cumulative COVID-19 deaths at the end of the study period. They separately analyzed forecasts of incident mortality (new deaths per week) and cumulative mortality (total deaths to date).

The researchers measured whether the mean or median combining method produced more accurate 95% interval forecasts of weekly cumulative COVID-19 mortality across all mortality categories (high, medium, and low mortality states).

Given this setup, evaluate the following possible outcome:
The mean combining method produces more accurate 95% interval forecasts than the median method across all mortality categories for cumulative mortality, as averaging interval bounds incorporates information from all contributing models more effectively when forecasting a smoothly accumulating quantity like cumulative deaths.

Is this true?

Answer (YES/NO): YES